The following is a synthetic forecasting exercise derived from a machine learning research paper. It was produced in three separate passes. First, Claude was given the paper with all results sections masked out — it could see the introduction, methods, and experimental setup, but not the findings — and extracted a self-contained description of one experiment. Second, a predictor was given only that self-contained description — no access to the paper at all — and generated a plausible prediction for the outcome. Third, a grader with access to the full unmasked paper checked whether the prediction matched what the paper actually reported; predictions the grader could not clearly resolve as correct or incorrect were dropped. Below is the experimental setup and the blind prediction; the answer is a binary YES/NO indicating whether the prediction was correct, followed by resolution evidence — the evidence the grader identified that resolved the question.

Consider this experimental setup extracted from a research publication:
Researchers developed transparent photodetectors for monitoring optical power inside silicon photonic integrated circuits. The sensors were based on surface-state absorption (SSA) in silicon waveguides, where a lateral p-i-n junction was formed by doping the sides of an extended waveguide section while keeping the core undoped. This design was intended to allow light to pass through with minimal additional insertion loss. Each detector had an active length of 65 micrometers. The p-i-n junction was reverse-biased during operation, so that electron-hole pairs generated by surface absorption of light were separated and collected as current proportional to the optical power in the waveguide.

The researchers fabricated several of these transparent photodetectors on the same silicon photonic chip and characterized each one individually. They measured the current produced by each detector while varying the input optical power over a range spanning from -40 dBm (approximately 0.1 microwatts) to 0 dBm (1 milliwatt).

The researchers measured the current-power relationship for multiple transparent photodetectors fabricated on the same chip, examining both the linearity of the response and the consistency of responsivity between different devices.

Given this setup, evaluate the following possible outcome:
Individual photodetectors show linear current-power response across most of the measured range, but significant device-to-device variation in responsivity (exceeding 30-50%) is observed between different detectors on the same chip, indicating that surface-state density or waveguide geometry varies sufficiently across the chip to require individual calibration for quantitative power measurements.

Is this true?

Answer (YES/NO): NO